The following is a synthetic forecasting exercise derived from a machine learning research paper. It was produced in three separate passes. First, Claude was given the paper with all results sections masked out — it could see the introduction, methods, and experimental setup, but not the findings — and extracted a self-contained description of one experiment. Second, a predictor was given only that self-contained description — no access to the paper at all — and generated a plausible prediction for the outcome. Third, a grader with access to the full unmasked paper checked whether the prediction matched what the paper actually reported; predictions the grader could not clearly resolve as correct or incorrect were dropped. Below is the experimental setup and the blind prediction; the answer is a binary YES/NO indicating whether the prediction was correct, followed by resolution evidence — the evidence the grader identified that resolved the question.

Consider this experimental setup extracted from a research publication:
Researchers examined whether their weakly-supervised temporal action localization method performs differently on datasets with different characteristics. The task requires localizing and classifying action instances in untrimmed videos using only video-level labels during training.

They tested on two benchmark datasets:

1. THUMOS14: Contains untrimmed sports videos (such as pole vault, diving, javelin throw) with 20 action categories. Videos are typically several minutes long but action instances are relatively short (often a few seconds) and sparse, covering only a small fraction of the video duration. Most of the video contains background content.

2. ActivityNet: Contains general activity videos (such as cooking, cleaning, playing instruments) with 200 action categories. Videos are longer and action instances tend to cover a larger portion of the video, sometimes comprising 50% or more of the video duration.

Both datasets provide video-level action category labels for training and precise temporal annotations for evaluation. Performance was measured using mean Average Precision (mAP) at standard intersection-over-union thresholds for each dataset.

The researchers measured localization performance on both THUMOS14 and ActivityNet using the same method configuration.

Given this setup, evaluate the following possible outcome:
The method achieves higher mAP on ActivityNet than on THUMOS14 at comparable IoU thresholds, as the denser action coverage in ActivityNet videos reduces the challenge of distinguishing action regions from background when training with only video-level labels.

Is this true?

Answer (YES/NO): YES